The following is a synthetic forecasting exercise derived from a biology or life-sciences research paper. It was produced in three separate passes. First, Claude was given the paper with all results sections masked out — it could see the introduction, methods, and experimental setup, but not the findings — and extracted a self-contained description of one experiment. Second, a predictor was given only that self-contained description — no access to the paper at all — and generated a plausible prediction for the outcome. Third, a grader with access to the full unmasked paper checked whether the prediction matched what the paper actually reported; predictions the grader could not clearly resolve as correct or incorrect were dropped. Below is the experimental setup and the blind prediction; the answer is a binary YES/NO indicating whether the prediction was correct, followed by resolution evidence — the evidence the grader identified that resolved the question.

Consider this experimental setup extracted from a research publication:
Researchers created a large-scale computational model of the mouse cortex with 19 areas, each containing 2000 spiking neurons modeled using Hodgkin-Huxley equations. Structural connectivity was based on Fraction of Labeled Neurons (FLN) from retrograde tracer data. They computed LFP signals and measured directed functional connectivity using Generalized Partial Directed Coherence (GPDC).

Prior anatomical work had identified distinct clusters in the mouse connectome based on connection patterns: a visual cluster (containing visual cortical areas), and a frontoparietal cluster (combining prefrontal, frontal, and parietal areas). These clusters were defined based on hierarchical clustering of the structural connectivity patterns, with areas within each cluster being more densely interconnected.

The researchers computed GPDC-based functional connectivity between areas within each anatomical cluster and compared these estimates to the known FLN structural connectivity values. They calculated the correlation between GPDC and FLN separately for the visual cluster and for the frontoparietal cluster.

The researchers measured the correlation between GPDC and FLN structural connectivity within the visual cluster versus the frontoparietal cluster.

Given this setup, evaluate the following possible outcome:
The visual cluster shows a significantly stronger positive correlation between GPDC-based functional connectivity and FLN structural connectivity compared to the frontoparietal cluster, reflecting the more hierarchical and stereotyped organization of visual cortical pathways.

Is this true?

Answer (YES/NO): NO